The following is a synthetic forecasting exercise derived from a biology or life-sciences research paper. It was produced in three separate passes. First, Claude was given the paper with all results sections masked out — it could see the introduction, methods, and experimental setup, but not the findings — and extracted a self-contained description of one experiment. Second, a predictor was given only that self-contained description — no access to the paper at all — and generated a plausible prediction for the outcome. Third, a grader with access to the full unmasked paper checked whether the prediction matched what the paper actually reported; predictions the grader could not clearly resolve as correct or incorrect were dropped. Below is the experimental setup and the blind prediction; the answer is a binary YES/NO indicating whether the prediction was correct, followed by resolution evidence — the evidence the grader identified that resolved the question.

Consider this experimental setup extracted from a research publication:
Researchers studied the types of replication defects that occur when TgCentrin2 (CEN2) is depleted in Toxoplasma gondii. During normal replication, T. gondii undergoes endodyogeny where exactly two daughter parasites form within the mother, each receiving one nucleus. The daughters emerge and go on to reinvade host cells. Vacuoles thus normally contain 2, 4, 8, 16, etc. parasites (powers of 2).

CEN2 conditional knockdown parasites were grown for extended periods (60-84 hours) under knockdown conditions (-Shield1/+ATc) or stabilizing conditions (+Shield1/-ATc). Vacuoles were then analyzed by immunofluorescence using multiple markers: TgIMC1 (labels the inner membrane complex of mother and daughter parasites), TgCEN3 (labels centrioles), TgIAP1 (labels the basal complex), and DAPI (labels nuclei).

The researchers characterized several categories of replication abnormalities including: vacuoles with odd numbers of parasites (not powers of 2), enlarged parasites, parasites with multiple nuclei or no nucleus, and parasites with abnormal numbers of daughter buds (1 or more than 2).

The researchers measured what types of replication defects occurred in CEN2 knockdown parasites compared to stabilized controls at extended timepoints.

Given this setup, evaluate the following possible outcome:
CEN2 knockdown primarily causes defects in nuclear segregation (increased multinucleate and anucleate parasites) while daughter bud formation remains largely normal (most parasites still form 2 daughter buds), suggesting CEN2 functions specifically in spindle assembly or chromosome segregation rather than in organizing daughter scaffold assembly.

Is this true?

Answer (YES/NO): NO